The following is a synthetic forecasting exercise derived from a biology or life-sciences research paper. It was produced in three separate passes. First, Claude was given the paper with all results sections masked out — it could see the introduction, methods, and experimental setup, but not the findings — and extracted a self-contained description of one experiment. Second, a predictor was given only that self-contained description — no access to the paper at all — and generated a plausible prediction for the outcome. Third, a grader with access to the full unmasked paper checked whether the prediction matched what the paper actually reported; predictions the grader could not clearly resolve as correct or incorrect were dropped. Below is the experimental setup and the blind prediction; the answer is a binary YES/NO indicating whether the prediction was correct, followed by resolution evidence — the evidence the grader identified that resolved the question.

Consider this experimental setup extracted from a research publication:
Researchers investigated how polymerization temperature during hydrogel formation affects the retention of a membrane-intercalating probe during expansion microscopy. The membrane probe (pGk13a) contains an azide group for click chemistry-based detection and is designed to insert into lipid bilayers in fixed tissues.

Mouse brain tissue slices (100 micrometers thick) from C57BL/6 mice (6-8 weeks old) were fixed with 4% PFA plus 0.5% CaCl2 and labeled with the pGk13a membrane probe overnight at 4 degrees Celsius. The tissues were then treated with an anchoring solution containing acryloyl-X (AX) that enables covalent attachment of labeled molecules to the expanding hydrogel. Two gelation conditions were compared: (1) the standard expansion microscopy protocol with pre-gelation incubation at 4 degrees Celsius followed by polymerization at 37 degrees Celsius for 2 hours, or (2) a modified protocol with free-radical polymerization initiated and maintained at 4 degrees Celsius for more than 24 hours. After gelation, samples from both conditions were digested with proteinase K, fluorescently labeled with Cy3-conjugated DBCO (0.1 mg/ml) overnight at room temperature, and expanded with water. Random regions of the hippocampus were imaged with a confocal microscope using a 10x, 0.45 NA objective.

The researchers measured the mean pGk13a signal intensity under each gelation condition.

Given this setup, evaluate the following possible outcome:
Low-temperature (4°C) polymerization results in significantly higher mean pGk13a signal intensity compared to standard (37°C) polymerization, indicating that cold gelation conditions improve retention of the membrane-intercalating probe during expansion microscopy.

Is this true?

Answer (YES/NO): YES